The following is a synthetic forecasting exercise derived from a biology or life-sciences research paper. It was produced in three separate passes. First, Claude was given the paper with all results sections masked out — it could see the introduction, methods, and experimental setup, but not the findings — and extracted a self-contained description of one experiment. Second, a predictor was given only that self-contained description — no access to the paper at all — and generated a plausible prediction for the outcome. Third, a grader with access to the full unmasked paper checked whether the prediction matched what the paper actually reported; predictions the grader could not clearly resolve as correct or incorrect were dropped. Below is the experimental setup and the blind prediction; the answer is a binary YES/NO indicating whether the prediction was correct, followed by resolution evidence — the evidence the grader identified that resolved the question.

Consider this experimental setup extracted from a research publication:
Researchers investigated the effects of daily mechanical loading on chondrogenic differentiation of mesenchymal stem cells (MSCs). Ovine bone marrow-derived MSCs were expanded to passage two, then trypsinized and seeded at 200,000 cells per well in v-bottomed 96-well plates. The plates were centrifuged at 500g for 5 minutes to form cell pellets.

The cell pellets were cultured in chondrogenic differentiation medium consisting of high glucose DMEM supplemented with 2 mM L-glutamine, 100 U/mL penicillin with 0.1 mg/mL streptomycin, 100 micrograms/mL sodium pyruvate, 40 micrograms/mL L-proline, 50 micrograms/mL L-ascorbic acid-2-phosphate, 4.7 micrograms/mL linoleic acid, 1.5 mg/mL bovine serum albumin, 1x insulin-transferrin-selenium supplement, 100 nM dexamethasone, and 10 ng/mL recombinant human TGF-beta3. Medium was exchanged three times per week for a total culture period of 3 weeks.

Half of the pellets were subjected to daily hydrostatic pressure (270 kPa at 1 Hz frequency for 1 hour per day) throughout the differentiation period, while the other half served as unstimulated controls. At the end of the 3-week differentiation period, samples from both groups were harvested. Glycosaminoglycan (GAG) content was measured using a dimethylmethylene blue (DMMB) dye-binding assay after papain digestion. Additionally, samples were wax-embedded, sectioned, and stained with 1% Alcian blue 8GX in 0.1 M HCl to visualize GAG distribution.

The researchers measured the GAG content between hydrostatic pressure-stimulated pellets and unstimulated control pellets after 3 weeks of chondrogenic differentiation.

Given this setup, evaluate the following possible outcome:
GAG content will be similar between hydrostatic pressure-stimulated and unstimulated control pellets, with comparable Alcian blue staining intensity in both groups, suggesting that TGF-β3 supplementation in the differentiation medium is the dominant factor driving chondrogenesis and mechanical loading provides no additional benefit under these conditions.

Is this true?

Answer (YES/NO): NO